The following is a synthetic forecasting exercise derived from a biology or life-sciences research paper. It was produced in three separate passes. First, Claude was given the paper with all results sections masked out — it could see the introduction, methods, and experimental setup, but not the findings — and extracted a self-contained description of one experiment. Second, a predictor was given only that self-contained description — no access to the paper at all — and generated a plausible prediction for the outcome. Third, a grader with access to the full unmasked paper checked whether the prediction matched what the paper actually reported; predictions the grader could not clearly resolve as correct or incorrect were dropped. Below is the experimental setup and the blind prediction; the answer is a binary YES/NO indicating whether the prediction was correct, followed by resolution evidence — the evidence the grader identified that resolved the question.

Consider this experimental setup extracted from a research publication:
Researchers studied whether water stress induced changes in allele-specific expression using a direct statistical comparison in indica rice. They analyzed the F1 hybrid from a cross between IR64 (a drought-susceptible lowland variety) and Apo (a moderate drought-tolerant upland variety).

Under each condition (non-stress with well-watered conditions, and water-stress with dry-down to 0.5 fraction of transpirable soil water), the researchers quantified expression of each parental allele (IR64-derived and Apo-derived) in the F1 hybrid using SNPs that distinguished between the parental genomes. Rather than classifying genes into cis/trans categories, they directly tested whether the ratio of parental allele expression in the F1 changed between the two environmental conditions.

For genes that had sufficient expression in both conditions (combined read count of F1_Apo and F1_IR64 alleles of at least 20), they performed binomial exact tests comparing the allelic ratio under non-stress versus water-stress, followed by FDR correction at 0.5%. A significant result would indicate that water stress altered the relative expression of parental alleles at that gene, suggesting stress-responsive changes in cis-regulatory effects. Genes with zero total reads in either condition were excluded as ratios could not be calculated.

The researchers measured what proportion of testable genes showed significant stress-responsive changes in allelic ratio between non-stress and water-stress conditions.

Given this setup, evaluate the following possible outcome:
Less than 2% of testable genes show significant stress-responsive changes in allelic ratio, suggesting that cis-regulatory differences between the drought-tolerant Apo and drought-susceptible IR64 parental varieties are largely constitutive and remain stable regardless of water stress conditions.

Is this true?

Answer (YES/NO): NO